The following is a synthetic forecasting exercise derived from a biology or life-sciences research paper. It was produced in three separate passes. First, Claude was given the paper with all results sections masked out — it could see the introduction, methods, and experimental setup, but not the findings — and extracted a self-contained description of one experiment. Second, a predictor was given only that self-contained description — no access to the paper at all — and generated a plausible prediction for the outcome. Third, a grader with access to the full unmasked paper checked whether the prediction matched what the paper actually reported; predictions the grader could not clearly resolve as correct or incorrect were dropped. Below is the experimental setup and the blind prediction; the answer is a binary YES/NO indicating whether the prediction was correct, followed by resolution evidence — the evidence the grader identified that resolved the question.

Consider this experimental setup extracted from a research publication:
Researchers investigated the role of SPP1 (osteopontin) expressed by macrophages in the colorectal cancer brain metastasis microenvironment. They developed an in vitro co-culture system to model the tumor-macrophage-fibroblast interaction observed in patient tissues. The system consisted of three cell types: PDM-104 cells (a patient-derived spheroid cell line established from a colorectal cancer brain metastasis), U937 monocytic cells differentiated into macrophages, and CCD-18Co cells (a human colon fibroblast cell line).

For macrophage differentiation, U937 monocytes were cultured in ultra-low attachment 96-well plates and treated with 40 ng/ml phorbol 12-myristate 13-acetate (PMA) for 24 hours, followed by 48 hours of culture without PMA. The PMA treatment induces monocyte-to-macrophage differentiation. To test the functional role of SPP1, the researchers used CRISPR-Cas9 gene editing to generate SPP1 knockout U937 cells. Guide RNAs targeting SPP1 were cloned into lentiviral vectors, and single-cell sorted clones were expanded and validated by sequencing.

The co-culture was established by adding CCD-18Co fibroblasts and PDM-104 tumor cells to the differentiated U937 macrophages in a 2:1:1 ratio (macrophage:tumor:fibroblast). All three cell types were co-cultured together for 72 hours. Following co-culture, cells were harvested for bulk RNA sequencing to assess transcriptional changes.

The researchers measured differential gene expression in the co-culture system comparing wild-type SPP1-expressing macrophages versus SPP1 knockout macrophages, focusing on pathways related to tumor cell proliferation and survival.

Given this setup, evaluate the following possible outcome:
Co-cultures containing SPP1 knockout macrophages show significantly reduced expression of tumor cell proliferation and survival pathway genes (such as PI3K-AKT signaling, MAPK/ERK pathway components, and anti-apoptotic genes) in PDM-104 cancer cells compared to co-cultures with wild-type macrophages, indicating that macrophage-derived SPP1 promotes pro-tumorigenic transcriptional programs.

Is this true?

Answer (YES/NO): NO